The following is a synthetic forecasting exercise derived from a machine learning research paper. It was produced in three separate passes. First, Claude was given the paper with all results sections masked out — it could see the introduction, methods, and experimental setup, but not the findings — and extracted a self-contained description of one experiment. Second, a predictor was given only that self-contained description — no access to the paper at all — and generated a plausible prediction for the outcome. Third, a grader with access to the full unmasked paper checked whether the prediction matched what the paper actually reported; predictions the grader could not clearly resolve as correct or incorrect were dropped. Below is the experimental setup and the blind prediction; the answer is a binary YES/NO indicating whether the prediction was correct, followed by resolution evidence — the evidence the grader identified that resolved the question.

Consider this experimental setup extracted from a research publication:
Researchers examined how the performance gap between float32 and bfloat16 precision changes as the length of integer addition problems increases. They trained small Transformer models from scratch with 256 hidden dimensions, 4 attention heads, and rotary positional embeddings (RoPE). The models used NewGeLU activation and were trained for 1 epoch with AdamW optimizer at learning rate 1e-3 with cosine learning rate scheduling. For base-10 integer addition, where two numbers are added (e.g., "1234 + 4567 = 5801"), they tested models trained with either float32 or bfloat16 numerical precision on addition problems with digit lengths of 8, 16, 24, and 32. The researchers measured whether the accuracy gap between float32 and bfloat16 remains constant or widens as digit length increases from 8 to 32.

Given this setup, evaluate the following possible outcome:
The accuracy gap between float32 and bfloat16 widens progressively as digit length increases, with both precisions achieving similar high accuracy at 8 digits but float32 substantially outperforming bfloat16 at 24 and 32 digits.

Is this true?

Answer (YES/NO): NO